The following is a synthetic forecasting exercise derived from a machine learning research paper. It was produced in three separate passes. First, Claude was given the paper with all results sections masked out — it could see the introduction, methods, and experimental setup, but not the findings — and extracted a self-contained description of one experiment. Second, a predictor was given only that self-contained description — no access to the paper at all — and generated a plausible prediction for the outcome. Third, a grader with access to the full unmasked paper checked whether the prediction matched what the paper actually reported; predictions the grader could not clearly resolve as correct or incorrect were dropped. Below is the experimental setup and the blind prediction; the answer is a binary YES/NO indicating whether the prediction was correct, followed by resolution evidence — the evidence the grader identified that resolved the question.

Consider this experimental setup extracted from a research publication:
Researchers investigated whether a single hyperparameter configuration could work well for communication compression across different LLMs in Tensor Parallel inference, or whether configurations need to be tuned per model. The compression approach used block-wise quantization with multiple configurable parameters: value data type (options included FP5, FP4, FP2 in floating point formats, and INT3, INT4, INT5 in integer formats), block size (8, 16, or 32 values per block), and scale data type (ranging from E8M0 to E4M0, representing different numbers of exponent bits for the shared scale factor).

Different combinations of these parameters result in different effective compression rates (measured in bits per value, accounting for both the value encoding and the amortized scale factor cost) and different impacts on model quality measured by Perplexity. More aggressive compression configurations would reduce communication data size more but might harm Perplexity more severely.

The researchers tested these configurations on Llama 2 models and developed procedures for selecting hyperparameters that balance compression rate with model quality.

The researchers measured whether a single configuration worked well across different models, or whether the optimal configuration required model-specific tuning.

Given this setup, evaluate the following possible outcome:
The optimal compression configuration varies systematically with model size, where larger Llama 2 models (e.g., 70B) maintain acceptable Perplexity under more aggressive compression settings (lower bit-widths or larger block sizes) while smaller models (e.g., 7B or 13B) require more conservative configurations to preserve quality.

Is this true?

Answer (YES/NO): NO